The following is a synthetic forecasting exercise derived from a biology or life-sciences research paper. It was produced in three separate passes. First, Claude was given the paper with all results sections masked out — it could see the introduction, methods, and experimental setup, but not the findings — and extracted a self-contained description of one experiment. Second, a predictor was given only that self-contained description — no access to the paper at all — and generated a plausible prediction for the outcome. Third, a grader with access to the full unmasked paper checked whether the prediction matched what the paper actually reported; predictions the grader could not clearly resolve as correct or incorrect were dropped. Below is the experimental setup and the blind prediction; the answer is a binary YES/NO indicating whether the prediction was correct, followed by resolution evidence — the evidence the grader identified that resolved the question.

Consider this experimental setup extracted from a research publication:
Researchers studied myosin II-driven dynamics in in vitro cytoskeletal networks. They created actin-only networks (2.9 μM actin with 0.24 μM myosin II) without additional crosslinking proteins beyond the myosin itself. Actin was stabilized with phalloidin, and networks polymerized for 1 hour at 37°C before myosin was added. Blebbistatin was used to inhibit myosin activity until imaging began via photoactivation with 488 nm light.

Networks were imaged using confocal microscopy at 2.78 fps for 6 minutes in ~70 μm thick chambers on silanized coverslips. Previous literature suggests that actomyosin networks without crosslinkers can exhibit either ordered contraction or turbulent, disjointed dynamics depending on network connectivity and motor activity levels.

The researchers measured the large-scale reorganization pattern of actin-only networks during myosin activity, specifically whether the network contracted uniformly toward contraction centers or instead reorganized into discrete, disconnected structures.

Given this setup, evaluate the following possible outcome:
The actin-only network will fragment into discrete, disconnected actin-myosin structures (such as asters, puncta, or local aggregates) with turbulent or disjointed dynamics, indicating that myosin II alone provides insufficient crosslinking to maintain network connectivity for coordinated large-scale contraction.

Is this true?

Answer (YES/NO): YES